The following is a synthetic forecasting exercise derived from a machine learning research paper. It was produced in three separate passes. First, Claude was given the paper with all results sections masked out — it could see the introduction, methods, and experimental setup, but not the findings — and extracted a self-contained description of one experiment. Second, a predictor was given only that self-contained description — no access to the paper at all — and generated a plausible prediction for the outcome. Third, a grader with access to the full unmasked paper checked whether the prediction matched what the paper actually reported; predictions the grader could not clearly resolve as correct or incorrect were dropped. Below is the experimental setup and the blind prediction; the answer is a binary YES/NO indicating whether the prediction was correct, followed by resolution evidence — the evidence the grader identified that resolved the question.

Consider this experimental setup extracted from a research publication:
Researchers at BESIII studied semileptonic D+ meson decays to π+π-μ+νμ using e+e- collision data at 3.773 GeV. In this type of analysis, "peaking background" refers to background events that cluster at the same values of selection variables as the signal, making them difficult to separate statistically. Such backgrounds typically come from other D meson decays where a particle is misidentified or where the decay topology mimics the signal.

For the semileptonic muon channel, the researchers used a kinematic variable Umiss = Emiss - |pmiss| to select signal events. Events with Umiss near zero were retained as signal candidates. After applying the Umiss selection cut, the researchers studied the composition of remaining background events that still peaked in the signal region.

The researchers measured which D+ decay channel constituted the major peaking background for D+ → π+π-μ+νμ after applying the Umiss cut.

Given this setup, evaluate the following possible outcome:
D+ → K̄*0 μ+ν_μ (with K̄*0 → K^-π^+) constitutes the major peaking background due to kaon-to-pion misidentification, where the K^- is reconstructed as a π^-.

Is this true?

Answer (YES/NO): NO